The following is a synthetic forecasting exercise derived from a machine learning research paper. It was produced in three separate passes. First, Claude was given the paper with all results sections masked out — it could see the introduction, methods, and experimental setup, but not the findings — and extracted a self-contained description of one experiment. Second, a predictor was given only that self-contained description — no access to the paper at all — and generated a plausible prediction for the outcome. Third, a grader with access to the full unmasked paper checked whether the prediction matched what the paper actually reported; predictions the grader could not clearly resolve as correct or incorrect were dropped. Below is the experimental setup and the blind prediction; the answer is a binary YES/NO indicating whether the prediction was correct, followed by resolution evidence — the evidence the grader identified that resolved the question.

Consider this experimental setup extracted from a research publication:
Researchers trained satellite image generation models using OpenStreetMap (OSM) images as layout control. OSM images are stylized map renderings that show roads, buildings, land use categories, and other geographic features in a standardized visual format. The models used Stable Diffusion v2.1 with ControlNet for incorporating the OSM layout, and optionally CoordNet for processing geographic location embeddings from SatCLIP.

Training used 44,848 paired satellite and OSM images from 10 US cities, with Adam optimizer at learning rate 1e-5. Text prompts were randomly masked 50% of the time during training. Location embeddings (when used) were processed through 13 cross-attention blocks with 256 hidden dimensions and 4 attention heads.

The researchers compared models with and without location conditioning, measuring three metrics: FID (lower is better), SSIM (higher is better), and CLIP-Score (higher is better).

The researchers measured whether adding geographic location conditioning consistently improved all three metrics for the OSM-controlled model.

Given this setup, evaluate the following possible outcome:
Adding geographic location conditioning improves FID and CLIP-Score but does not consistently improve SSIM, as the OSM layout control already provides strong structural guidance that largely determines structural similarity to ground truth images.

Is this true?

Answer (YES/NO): NO